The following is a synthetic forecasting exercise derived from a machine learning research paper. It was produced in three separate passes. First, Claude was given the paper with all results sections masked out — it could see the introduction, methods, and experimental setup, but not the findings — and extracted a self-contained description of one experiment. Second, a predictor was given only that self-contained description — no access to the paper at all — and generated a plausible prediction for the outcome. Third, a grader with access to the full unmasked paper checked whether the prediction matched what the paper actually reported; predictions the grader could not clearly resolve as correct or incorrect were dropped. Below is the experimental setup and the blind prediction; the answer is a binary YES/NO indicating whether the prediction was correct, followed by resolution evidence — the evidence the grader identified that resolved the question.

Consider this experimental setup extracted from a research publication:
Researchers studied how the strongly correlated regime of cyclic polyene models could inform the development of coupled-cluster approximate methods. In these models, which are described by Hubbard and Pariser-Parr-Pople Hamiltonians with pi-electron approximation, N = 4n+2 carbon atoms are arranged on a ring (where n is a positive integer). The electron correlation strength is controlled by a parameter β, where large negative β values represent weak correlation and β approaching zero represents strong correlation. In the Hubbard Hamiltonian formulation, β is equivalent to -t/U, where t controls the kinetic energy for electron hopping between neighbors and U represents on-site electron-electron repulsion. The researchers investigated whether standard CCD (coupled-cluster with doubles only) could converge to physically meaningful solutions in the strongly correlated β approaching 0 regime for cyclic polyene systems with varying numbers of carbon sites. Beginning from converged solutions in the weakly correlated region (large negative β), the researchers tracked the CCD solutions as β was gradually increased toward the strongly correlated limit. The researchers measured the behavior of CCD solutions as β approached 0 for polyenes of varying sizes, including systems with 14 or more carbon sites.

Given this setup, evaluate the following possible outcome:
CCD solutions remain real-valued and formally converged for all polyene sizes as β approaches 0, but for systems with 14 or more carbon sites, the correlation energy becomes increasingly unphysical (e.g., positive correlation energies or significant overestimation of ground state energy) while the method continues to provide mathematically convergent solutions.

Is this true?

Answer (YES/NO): NO